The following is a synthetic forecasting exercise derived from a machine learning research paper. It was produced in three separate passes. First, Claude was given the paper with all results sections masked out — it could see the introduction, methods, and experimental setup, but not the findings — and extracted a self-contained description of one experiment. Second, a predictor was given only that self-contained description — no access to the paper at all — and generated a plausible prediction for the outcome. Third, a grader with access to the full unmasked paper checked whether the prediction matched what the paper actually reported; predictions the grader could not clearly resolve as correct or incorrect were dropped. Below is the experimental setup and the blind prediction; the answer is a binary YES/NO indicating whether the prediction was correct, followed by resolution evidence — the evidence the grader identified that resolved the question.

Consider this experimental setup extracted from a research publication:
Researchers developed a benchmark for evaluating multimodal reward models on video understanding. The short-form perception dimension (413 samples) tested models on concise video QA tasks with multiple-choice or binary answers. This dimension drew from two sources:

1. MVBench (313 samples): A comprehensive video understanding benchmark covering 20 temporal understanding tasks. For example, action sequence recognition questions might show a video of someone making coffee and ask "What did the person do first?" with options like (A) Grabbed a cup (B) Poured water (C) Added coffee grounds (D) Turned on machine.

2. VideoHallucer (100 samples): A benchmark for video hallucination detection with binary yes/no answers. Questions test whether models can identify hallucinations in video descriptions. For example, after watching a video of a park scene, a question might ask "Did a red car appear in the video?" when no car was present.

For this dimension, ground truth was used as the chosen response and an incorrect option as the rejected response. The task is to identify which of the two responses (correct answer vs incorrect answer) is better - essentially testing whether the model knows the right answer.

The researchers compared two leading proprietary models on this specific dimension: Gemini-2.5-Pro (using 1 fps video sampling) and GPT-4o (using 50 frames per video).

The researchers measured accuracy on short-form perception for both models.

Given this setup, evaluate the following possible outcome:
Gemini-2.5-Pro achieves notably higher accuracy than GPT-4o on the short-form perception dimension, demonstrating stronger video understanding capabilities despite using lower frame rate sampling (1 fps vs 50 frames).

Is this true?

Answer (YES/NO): YES